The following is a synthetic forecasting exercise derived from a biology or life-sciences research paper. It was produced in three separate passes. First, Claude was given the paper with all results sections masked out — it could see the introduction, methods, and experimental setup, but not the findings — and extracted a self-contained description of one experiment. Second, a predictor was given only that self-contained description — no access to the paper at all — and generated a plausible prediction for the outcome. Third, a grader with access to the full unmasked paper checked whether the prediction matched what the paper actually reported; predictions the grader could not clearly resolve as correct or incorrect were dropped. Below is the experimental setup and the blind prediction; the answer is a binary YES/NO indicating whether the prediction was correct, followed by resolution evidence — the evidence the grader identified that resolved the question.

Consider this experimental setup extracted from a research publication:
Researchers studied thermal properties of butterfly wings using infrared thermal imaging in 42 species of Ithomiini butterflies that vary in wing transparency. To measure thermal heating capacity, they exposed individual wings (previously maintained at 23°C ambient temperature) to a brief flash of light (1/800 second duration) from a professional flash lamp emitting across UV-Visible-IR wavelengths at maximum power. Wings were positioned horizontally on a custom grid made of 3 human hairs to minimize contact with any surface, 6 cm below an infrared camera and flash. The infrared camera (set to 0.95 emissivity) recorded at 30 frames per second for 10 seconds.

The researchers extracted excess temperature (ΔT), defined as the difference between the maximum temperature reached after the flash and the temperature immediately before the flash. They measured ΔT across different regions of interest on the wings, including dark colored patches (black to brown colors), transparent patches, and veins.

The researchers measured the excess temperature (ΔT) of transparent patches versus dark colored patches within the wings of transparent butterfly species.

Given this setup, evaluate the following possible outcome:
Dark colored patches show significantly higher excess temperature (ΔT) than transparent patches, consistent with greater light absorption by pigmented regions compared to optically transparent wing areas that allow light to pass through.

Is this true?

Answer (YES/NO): YES